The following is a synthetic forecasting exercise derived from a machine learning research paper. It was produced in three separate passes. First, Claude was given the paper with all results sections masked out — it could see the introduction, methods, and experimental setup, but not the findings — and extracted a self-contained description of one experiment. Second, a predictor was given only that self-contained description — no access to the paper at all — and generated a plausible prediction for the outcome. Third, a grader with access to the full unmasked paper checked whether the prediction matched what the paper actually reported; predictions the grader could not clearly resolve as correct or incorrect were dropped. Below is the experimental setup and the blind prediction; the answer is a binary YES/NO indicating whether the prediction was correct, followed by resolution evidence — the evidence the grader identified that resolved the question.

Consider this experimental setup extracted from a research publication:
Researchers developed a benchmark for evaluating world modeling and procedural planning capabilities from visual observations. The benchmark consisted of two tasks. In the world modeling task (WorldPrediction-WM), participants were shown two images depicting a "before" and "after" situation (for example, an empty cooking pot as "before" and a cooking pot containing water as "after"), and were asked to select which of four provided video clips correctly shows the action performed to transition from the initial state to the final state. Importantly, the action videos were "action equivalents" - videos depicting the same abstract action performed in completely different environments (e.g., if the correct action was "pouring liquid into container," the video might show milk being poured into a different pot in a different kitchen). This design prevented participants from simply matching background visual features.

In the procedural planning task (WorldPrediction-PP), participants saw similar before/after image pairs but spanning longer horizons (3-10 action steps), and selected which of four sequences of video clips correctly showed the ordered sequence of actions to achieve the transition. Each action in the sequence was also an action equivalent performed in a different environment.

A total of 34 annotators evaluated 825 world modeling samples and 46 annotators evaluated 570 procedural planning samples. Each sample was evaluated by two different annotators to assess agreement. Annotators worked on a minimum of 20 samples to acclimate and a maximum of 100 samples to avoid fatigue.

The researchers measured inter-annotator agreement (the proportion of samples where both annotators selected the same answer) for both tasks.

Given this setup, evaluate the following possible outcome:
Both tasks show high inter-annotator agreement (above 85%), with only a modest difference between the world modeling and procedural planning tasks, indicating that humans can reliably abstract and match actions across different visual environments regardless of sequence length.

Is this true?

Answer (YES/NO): NO